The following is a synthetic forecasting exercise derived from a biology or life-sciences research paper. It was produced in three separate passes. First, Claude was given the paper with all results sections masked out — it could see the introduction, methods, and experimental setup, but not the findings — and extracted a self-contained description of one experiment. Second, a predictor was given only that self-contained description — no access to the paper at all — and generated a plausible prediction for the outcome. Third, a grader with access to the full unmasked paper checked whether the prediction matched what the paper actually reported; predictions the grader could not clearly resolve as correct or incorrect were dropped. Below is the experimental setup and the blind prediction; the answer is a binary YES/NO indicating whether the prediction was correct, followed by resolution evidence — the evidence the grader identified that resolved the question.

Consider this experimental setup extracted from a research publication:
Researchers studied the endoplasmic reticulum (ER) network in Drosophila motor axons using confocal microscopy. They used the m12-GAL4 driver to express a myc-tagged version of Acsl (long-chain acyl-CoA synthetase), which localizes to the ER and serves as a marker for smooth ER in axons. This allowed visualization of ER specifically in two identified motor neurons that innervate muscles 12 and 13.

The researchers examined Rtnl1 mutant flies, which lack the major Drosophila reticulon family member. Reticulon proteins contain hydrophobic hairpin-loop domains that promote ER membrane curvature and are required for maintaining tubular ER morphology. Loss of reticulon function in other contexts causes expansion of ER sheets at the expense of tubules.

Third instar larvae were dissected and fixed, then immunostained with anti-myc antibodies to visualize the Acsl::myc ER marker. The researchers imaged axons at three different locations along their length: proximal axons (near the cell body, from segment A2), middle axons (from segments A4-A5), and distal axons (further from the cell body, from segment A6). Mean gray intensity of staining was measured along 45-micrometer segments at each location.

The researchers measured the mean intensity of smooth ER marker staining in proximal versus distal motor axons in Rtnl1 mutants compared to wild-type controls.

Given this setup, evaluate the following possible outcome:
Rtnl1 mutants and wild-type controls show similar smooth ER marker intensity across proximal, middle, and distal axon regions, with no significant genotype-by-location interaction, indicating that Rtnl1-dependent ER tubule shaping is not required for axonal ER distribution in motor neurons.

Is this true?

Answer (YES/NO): NO